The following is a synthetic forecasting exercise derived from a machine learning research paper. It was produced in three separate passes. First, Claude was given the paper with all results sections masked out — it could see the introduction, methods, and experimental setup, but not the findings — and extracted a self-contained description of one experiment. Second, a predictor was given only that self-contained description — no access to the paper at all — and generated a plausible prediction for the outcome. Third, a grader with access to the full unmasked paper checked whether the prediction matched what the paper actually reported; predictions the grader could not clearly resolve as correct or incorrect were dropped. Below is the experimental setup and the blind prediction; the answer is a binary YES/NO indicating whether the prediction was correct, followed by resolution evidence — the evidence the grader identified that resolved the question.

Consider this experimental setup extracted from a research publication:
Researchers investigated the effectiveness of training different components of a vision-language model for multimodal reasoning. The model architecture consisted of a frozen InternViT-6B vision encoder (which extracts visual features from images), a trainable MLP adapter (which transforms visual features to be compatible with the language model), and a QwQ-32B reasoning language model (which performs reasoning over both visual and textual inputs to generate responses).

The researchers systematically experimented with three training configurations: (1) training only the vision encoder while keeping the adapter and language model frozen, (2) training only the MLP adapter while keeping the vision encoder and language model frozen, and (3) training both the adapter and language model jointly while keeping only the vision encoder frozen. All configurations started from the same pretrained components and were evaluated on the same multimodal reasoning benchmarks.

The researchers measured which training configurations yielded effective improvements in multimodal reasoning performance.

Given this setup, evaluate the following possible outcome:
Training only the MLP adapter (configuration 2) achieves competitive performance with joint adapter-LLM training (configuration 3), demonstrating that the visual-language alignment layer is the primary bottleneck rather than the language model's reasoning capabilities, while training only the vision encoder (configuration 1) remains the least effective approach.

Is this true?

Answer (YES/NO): YES